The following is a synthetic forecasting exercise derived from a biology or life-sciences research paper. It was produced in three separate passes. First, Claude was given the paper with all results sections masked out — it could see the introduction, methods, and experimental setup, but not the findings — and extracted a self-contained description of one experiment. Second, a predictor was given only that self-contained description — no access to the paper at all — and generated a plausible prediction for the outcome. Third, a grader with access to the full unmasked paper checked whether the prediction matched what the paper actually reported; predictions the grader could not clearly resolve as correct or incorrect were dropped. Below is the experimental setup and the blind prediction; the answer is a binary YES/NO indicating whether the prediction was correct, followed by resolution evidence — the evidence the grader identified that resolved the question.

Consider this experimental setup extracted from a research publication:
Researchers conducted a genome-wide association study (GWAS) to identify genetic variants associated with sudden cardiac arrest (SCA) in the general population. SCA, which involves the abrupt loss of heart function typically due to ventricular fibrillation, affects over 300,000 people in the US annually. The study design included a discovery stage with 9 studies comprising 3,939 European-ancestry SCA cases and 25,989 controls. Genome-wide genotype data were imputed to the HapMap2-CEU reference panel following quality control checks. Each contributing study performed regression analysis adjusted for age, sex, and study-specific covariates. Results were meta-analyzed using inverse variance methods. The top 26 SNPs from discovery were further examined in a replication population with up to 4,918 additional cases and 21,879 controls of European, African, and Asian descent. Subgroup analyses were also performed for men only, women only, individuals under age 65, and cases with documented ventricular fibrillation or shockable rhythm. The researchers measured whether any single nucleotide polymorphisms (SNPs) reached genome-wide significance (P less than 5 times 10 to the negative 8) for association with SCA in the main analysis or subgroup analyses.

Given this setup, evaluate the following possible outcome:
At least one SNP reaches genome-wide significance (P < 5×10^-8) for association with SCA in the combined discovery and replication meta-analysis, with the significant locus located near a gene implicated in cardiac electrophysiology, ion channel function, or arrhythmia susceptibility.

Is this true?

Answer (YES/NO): NO